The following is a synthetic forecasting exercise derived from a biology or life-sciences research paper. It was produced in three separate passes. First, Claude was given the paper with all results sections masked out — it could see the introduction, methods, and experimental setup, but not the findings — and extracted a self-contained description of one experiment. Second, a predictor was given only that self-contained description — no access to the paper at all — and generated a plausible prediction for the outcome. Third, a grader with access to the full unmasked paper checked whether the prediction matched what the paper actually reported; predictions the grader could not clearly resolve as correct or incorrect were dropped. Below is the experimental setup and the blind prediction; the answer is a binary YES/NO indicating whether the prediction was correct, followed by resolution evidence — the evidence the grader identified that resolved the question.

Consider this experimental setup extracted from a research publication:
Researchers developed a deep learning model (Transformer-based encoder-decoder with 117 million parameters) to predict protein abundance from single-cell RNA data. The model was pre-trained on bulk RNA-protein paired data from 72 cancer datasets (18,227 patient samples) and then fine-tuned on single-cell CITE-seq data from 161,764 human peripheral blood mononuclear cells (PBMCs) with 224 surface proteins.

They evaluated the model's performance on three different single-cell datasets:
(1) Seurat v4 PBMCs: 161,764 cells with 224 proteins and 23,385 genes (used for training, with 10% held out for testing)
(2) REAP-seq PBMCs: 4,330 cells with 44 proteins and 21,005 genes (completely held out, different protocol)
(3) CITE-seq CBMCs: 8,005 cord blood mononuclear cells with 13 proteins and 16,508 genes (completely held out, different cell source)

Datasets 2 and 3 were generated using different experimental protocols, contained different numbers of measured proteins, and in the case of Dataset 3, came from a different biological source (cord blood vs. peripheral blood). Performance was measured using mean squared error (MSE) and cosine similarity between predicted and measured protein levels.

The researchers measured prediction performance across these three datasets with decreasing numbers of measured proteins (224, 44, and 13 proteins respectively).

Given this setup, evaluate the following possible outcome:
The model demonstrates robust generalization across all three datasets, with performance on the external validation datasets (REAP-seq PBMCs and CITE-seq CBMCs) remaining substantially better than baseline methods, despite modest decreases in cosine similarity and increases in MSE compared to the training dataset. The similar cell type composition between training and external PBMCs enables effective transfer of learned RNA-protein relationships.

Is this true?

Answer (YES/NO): NO